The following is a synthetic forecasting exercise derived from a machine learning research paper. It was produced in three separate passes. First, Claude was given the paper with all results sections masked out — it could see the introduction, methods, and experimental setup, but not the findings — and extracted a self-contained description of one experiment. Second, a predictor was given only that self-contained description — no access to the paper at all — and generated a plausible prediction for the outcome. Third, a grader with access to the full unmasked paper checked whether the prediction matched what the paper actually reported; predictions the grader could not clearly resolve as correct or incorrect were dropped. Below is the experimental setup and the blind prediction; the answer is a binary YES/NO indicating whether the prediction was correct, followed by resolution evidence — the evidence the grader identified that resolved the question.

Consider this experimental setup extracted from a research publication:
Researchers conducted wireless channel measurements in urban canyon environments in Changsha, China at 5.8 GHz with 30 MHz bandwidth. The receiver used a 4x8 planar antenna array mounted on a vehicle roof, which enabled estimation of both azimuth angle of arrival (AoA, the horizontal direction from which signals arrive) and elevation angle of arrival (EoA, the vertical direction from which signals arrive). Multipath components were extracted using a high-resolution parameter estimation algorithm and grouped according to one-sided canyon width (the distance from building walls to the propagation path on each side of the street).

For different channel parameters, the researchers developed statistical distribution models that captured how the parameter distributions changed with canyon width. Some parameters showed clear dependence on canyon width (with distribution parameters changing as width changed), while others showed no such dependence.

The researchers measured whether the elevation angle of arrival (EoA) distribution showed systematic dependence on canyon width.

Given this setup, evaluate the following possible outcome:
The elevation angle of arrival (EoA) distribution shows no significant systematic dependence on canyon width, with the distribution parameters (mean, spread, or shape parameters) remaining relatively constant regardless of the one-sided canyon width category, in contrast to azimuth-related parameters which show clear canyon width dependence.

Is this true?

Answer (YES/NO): YES